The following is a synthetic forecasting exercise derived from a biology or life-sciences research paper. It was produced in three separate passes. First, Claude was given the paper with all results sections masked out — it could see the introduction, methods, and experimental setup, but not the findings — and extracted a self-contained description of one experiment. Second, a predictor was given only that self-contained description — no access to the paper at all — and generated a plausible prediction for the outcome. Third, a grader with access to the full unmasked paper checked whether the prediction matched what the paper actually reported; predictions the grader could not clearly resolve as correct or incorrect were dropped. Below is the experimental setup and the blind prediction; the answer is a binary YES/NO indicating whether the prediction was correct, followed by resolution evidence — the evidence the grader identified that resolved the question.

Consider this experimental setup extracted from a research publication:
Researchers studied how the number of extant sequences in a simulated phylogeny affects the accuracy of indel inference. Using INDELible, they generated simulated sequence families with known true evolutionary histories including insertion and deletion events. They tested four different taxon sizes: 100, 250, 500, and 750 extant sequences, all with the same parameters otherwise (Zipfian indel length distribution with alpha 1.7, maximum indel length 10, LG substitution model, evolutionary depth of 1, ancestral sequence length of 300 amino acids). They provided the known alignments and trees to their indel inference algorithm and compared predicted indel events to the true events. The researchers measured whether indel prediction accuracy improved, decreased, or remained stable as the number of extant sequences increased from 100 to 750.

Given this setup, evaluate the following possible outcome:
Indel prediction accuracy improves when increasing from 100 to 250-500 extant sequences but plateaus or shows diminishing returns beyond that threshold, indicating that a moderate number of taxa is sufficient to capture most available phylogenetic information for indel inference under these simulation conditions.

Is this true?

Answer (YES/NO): NO